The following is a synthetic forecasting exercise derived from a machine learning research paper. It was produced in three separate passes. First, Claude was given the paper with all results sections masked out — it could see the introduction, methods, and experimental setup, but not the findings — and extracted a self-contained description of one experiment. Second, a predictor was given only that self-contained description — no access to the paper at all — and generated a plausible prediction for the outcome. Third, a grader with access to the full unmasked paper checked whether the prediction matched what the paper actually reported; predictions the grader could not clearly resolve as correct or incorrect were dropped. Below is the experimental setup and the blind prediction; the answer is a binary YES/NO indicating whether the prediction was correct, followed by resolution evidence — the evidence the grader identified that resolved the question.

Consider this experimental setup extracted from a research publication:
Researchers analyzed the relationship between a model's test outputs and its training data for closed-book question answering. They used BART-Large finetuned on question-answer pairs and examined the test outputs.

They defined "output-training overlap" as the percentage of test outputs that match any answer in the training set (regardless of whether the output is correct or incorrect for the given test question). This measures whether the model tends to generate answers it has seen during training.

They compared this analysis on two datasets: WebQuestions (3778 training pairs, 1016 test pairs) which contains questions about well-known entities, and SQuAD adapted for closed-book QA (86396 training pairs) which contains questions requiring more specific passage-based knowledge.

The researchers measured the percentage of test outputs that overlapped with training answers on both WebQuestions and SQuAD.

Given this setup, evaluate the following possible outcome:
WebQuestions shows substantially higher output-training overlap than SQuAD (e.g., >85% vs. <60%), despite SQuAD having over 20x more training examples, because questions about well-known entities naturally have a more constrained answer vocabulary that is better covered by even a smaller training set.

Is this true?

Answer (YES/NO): YES